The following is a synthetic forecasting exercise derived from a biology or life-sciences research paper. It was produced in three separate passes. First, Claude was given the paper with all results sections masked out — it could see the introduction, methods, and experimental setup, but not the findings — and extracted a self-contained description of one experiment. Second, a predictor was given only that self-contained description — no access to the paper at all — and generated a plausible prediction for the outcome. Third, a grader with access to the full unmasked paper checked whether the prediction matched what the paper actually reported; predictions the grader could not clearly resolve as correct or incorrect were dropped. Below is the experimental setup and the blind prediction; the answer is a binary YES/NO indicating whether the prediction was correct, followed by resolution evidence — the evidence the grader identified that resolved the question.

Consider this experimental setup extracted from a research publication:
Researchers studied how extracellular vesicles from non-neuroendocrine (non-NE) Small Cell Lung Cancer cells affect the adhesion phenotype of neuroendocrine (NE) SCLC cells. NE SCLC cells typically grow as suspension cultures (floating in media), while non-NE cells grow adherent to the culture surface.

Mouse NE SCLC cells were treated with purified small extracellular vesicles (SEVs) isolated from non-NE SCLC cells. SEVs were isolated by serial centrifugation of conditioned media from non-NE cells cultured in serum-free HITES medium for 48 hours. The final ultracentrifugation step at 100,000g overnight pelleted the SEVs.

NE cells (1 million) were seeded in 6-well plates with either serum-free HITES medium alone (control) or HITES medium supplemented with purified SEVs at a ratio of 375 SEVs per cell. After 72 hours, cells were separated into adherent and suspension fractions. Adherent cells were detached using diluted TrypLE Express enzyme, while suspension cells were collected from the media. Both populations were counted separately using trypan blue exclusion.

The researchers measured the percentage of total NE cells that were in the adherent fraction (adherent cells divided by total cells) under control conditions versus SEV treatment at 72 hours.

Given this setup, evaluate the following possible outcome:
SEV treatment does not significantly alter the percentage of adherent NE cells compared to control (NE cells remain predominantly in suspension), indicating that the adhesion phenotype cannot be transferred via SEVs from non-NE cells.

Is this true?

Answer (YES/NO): NO